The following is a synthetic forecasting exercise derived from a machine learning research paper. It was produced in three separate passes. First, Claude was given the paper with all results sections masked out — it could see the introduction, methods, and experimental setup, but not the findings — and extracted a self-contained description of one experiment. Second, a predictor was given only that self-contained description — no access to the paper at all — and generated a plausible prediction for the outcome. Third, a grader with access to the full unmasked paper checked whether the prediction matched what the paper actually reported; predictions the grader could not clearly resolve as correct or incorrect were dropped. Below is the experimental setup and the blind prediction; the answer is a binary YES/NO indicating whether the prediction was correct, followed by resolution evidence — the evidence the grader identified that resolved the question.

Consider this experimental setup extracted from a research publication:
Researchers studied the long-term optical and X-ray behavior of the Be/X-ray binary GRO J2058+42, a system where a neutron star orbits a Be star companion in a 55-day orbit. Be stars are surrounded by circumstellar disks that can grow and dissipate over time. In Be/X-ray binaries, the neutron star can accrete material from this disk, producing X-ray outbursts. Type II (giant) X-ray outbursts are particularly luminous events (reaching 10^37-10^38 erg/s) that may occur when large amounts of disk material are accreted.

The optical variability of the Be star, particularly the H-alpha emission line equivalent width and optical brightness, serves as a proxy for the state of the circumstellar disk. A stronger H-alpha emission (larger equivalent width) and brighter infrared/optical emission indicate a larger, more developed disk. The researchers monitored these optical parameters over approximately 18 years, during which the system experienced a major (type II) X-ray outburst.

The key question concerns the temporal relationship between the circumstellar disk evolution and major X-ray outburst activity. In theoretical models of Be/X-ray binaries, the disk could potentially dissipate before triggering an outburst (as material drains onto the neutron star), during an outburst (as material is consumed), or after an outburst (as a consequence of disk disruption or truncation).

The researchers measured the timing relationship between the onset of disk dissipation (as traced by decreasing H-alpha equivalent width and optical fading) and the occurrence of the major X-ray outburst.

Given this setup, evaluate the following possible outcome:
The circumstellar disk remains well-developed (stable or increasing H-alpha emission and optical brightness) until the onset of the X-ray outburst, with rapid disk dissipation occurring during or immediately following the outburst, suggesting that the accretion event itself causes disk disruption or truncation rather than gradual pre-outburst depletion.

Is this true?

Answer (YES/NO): YES